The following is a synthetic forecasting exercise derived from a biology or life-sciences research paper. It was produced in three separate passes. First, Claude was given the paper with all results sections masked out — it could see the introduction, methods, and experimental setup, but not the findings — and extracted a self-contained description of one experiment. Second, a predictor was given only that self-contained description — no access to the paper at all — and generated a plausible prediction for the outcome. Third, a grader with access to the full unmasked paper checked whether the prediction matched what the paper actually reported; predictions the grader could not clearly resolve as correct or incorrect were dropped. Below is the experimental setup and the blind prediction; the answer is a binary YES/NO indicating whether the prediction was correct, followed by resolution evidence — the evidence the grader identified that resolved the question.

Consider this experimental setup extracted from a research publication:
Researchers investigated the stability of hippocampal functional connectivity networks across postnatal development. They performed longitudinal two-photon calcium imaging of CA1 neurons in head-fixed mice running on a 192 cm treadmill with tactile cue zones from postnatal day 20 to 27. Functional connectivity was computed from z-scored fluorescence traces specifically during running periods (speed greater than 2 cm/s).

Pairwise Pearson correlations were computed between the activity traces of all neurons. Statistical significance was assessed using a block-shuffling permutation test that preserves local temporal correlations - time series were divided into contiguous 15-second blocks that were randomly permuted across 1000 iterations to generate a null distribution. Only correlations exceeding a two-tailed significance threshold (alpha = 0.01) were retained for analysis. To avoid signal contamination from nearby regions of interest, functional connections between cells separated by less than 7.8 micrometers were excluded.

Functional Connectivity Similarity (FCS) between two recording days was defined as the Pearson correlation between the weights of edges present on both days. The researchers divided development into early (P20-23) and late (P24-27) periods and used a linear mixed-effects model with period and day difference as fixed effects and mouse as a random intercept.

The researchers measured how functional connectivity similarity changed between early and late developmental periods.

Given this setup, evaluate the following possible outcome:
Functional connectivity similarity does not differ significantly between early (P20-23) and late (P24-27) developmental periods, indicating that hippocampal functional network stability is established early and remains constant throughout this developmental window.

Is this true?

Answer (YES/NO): NO